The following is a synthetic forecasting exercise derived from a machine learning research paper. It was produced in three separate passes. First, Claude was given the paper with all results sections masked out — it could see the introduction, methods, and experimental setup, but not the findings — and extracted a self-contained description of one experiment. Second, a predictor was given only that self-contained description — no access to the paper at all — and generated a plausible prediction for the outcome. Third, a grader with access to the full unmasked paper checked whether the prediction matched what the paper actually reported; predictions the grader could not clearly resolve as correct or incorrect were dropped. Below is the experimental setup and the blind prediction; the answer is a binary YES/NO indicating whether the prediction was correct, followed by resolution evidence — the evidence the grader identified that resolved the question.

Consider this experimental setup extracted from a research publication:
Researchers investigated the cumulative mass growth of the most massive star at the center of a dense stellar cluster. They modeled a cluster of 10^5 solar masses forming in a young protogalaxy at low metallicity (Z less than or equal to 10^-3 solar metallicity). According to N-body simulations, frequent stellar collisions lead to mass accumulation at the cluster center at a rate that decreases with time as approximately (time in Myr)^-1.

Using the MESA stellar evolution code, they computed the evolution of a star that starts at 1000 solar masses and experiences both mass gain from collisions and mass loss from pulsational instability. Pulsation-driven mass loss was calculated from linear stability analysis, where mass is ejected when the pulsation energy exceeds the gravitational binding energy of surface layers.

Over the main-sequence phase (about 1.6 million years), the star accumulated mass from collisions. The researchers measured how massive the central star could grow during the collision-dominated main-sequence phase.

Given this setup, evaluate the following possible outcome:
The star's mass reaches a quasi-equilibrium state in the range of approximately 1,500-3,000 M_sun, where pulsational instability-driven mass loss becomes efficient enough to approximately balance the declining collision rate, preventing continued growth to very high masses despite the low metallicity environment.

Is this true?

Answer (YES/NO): NO